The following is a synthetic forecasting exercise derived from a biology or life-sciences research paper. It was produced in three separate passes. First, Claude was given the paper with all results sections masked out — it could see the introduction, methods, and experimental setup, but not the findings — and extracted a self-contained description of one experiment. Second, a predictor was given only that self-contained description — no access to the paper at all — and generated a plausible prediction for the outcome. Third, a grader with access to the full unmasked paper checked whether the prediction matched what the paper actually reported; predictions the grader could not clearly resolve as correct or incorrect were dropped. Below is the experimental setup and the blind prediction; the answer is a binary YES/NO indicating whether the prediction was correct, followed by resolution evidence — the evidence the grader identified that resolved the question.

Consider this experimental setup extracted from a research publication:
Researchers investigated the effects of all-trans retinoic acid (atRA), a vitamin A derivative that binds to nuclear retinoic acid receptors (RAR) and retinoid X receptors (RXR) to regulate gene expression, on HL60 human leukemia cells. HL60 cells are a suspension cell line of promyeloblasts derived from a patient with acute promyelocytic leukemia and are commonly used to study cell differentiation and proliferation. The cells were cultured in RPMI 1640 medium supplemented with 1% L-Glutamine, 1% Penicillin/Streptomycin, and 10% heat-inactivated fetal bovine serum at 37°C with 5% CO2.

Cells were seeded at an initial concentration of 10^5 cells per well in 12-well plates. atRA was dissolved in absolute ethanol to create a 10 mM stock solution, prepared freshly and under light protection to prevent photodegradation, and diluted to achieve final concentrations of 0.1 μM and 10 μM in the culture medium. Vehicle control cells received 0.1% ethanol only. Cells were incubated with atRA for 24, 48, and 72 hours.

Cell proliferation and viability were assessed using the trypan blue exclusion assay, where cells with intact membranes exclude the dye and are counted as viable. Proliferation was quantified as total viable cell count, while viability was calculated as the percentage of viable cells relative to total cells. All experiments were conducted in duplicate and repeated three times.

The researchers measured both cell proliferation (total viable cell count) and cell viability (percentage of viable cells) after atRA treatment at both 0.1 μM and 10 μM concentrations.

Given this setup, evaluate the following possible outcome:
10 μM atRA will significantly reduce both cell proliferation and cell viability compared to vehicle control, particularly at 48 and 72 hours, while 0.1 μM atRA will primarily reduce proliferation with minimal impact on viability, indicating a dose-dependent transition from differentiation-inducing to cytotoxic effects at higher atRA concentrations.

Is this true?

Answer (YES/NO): NO